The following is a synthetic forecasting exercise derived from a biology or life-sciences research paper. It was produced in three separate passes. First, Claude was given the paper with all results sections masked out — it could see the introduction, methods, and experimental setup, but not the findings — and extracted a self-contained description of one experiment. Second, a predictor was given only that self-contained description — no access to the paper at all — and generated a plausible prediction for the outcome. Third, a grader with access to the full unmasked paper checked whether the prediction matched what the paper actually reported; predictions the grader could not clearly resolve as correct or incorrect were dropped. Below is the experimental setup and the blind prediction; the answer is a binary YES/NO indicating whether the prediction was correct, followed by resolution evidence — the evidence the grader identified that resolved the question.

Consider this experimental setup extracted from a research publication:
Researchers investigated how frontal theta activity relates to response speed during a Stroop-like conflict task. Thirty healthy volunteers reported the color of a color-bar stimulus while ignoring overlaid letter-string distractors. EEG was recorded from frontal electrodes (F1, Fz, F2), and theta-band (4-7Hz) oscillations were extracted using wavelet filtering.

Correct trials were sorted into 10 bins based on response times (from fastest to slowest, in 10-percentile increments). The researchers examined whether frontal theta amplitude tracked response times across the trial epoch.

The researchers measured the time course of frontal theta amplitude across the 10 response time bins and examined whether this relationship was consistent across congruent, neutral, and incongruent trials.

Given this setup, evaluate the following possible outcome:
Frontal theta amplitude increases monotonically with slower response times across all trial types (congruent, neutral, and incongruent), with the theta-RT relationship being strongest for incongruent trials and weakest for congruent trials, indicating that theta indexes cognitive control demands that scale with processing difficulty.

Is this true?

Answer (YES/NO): NO